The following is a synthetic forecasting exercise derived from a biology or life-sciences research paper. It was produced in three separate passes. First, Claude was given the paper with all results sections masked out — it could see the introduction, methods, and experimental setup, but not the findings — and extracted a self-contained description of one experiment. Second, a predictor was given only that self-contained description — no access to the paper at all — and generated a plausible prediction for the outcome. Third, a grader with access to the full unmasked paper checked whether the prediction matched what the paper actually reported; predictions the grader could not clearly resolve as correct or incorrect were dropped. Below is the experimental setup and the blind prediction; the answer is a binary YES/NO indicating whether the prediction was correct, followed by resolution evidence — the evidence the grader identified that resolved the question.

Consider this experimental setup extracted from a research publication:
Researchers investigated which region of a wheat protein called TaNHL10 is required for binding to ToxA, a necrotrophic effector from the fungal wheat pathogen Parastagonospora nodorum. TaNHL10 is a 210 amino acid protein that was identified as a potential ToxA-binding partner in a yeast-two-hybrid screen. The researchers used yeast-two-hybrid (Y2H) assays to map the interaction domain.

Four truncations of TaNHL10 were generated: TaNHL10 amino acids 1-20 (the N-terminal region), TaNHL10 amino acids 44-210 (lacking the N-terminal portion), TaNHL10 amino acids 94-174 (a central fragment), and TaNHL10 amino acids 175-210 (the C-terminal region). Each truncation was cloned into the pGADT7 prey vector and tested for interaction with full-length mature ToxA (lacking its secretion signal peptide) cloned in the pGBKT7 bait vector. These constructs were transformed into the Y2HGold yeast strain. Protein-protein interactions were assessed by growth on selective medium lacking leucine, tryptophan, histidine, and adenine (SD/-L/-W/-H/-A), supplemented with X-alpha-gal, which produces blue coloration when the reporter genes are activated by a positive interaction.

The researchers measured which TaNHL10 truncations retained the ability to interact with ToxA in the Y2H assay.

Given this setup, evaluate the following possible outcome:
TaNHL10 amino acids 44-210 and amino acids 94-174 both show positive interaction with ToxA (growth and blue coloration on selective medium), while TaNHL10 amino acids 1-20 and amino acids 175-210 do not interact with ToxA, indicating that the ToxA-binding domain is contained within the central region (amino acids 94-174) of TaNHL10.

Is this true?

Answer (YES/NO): NO